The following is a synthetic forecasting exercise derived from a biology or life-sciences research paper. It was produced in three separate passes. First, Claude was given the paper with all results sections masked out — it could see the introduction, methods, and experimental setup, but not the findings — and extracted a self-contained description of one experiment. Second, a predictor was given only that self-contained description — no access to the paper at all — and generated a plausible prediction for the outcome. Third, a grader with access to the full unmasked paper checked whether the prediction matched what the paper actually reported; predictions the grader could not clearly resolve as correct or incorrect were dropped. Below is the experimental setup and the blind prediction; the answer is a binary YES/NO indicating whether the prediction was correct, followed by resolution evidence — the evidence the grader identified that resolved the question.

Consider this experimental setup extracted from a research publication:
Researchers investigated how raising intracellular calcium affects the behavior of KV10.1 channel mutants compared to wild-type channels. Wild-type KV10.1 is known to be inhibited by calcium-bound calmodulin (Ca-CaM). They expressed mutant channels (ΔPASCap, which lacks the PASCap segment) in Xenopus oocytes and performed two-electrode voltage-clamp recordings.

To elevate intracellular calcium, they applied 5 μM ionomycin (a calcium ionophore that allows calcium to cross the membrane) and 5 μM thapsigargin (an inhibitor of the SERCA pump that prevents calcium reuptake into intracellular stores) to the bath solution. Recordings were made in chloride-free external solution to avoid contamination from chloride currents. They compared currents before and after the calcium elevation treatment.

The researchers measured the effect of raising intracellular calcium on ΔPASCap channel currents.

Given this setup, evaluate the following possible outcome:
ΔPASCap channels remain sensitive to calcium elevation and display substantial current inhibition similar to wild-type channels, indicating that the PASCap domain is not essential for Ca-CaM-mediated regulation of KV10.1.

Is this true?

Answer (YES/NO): NO